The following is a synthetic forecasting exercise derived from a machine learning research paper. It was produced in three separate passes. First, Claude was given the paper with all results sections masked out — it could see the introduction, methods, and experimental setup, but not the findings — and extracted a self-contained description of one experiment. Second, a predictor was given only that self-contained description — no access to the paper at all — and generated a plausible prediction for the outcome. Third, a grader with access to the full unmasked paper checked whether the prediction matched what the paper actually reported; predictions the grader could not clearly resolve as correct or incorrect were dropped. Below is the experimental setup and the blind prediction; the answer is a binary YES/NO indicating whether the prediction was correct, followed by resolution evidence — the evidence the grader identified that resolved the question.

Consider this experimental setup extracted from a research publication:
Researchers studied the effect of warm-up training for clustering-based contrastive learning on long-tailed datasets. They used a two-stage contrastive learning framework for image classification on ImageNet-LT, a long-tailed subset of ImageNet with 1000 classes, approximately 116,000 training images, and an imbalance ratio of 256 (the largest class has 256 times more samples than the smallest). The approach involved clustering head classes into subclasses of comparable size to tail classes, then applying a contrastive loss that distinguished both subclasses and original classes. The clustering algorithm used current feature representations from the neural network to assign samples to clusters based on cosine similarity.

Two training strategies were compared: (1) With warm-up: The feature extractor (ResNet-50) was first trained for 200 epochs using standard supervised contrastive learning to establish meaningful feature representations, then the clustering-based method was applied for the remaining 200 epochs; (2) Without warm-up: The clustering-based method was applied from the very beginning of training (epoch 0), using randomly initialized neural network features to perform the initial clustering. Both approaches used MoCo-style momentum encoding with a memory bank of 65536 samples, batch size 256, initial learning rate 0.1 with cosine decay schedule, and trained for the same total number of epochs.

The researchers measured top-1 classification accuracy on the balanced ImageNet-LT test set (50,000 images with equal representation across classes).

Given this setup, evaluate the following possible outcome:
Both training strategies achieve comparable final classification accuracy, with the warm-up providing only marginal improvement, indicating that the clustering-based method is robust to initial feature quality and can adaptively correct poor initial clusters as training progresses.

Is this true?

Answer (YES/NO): NO